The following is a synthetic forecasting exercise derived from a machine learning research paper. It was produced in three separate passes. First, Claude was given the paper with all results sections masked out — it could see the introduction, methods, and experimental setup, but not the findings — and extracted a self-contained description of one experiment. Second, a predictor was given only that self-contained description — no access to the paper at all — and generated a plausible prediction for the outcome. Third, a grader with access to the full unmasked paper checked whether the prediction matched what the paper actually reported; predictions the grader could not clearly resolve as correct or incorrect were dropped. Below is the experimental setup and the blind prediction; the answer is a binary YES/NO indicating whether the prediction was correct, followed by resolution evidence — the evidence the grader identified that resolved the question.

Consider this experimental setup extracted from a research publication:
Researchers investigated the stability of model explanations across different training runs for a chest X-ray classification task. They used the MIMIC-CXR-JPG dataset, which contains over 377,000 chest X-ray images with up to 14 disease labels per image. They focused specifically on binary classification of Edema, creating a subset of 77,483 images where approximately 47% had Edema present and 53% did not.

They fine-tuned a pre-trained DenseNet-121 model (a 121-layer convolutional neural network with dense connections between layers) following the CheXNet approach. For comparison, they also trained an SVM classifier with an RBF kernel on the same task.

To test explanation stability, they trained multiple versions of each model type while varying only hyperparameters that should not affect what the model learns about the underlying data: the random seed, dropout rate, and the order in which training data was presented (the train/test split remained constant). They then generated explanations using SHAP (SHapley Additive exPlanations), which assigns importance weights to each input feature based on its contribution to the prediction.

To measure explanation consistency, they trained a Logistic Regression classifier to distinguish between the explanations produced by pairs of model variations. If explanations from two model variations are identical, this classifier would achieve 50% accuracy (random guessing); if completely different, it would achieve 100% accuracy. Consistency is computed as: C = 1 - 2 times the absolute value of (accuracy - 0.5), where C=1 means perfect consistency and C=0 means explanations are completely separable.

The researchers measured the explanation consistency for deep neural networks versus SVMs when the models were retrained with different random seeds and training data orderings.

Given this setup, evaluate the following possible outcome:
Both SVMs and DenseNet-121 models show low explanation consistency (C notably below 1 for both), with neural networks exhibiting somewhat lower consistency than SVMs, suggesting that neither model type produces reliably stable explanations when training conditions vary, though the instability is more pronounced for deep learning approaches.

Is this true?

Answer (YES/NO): NO